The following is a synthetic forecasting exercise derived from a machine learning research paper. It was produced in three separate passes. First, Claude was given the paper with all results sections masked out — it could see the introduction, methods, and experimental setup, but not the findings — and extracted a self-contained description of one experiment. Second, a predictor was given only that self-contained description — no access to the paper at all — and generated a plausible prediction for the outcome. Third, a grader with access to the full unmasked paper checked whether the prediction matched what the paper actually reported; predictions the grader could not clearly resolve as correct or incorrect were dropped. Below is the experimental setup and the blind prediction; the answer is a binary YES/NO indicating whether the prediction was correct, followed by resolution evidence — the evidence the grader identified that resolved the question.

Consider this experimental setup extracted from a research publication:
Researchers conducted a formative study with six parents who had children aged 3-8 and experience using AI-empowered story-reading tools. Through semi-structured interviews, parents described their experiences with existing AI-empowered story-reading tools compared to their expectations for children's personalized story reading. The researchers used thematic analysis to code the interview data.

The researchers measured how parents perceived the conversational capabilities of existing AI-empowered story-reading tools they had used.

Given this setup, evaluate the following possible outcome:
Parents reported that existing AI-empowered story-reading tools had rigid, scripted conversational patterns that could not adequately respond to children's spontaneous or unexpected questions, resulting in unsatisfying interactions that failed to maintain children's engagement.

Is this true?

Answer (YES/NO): NO